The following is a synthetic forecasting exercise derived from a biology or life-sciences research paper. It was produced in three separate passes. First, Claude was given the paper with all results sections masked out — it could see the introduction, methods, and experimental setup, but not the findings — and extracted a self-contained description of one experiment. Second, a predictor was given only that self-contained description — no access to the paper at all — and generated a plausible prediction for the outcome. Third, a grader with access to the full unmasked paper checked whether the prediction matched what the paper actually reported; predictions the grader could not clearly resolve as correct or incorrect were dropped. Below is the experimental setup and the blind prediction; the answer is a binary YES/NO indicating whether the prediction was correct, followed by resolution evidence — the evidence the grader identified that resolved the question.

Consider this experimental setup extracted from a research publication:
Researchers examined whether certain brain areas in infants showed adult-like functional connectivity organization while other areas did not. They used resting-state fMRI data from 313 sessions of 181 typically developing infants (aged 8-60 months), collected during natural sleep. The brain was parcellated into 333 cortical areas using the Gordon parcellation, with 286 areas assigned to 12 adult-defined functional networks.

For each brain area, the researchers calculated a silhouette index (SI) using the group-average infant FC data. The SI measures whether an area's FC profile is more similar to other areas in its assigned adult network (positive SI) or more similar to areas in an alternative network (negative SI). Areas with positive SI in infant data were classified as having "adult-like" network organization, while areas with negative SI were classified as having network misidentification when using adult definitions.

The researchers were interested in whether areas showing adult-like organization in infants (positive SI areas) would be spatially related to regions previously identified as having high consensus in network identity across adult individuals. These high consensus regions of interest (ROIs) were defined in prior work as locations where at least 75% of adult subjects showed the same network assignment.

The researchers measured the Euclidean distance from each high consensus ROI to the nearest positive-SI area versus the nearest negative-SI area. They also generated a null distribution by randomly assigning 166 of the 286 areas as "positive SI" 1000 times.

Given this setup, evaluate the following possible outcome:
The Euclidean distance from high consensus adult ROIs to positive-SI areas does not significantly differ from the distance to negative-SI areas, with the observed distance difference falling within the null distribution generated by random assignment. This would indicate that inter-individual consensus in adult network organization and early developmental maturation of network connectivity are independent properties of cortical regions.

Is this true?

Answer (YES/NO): NO